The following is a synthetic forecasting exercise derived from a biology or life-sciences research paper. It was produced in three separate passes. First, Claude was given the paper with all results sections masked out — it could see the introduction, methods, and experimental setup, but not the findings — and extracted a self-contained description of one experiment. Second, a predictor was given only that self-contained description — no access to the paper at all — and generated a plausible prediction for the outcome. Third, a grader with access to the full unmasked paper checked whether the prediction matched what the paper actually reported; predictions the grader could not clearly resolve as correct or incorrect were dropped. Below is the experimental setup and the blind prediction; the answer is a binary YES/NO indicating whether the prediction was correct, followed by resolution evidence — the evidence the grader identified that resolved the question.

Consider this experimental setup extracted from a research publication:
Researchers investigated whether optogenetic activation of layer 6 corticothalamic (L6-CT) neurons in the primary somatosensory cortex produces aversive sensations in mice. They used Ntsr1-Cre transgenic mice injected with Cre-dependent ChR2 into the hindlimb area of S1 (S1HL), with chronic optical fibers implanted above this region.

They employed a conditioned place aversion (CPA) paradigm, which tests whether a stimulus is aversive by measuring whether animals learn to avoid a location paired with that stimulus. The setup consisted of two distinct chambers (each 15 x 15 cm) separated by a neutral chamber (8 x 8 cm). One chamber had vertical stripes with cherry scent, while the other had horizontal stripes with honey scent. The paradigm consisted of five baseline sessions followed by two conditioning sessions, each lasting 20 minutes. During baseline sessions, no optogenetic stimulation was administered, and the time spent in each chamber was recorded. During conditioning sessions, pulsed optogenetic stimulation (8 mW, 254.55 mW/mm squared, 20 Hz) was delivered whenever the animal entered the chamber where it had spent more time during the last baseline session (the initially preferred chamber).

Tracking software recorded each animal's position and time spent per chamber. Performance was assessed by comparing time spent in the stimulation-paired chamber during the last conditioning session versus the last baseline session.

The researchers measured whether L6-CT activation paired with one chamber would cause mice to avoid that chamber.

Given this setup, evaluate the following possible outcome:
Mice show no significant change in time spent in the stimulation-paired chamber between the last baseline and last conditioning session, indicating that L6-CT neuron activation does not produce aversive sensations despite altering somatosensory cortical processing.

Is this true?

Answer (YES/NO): NO